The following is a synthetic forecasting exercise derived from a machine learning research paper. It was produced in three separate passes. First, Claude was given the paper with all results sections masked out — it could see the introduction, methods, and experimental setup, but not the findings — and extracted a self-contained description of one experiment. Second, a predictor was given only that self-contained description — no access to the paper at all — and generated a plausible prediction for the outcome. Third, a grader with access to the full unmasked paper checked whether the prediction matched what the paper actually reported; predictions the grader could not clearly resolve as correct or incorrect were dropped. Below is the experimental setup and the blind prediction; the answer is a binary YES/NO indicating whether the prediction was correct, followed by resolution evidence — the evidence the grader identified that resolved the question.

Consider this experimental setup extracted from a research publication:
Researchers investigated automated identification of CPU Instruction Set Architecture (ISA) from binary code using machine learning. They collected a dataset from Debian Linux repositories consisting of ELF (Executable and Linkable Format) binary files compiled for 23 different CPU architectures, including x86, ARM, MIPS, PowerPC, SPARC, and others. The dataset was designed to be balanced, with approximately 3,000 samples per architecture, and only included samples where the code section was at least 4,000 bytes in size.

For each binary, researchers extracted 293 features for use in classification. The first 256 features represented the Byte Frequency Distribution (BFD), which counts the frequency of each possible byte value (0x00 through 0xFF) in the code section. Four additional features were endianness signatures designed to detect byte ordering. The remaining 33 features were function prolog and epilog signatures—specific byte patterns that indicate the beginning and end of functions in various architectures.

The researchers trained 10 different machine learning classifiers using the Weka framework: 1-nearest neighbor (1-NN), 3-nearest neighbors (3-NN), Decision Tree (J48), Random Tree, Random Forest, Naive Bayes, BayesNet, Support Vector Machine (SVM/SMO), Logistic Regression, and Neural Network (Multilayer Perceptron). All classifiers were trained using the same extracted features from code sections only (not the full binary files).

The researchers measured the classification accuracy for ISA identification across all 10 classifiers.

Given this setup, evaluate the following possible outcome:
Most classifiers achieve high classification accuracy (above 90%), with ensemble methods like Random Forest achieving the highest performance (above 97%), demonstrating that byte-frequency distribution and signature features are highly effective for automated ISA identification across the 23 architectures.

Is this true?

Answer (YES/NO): NO